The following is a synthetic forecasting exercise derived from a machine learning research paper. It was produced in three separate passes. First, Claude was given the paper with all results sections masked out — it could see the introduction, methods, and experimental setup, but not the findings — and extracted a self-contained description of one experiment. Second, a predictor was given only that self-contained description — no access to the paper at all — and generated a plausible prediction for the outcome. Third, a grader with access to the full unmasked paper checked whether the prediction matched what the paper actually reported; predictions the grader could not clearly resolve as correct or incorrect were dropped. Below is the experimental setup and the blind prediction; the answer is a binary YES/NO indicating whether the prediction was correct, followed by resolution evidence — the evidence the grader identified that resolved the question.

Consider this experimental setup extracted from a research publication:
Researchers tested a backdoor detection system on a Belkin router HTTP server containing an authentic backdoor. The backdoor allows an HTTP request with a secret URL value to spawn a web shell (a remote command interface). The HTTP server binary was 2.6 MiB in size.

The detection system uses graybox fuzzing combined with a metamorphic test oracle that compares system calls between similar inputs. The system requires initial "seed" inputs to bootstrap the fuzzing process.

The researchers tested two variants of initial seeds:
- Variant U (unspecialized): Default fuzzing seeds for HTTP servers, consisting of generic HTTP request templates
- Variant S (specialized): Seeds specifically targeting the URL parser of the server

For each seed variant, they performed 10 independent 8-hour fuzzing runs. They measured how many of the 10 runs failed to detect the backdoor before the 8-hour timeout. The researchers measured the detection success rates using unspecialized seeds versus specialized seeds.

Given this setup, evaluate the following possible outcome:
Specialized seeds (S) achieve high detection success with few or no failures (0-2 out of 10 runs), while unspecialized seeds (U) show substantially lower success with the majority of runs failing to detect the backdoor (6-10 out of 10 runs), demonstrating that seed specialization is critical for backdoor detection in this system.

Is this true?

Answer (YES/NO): NO